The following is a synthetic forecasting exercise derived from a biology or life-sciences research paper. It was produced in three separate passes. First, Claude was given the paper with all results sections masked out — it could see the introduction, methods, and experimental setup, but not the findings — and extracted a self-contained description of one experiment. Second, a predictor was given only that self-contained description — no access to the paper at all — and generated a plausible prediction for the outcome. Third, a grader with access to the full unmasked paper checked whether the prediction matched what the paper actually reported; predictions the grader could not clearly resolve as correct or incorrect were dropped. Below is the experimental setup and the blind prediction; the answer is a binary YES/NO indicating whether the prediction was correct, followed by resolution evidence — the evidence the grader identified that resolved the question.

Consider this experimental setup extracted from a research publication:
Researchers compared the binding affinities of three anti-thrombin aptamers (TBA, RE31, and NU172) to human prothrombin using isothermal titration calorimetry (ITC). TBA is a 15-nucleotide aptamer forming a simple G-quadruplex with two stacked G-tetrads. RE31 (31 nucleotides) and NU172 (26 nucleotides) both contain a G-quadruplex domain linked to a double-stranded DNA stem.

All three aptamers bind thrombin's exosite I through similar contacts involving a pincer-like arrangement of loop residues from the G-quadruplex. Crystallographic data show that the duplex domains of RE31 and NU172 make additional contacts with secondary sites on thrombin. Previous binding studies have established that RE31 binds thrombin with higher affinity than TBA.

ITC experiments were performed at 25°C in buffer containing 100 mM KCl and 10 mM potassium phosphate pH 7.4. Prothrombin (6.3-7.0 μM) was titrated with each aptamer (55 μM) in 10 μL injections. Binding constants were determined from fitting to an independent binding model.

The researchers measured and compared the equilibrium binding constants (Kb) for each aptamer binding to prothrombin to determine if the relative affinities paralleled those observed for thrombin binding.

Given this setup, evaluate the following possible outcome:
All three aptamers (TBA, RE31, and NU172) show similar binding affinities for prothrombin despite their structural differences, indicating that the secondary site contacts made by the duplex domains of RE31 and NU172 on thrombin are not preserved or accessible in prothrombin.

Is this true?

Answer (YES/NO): NO